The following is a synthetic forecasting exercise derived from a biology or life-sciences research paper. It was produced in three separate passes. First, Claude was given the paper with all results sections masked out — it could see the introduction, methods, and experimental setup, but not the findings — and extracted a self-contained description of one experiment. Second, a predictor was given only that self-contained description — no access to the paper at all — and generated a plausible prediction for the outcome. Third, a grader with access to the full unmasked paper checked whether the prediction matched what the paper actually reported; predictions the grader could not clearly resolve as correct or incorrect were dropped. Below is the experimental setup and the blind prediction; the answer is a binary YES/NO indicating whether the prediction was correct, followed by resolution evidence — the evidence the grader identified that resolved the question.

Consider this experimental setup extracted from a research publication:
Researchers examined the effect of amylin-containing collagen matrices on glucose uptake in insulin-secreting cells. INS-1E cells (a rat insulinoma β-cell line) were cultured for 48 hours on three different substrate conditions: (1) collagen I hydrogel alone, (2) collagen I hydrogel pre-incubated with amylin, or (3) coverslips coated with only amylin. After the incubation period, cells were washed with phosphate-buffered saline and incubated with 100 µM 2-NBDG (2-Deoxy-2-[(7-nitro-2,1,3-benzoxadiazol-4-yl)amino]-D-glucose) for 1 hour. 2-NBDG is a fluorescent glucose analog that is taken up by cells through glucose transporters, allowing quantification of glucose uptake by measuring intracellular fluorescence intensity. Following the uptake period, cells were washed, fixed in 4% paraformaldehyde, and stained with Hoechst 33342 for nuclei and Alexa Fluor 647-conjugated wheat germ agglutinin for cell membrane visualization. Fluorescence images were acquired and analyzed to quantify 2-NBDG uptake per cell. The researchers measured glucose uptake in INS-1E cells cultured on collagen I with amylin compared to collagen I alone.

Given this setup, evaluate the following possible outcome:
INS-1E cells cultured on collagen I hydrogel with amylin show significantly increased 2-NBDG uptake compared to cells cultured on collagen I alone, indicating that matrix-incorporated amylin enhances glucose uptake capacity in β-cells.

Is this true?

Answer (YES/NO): NO